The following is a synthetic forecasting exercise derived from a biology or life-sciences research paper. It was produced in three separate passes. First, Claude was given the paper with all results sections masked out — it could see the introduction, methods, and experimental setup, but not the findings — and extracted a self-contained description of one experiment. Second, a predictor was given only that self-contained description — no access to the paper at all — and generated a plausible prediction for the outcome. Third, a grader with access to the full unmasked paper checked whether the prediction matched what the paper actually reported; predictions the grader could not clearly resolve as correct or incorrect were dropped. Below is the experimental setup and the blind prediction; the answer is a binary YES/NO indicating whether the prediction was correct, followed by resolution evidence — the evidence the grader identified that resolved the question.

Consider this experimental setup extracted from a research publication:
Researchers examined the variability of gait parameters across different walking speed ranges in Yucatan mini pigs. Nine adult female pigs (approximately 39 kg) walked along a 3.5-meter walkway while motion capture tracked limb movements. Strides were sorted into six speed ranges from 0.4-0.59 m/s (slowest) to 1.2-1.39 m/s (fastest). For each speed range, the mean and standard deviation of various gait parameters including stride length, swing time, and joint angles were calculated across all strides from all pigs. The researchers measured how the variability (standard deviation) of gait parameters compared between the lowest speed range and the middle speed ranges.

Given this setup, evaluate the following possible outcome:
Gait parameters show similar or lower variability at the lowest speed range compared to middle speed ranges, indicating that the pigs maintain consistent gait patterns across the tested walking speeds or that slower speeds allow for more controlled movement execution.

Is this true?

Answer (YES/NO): NO